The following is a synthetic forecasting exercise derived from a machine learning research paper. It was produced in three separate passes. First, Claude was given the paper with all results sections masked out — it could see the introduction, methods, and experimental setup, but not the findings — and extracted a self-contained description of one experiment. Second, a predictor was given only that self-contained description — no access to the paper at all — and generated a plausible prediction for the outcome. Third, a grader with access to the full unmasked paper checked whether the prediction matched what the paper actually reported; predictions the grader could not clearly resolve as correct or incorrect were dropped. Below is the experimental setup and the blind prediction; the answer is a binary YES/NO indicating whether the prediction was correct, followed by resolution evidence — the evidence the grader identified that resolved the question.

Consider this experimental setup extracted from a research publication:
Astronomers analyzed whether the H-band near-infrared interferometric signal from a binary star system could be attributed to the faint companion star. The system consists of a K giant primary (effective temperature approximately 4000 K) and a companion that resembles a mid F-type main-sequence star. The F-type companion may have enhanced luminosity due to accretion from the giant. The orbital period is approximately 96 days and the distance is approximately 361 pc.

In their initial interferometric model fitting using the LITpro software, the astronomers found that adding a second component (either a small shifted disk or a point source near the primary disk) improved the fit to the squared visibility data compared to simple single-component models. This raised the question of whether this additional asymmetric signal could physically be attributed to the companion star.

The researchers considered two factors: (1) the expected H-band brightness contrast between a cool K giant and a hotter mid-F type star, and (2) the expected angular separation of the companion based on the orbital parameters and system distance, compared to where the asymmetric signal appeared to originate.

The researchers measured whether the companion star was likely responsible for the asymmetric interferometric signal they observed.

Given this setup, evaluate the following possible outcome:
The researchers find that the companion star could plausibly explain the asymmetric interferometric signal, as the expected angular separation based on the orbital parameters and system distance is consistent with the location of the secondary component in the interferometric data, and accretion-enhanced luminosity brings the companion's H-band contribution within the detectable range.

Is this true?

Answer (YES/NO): NO